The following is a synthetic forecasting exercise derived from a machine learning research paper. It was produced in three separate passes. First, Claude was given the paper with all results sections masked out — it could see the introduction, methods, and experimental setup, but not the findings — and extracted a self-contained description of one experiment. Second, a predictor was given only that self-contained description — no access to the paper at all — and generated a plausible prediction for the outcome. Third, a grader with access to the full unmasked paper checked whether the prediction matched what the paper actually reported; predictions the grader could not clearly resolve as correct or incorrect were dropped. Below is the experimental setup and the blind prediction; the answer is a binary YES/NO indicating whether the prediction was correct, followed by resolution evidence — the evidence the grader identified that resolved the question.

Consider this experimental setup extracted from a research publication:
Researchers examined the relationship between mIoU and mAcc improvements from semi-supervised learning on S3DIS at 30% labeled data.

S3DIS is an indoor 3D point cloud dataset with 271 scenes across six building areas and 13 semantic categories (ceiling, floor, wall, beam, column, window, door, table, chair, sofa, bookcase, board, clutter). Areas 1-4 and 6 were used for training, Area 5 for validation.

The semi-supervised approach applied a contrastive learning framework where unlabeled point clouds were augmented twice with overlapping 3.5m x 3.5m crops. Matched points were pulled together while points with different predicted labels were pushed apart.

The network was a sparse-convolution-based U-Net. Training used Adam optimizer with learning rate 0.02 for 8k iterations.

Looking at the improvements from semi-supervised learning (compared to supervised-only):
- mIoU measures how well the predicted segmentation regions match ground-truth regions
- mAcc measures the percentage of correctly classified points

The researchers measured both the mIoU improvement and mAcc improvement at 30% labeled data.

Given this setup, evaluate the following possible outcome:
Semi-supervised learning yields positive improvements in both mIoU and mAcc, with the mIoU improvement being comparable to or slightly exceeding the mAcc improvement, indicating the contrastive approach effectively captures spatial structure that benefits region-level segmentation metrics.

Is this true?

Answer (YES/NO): NO